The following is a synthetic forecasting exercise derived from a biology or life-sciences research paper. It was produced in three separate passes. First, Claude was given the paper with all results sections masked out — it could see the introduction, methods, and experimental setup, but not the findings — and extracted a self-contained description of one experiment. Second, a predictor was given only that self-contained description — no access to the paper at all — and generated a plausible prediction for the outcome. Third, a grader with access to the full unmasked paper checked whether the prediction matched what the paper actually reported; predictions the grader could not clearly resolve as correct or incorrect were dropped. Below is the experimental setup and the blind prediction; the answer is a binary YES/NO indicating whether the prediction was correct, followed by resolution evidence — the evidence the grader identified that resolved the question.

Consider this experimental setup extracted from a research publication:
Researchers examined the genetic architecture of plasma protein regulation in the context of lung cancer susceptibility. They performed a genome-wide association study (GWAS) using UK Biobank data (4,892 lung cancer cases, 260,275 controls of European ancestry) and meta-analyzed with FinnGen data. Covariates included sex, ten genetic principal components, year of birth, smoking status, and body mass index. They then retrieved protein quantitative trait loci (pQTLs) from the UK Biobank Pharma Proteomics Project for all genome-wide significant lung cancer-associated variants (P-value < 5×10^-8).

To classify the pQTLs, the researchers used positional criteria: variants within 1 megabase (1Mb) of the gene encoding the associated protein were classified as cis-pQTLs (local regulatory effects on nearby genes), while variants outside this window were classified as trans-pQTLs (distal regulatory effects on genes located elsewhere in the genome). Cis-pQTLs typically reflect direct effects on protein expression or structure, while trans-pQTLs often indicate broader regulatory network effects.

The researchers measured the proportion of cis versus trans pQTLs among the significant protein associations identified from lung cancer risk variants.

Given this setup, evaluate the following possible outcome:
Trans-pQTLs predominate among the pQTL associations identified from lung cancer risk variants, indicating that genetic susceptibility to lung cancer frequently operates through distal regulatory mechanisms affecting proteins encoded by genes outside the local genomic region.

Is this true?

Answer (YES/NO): YES